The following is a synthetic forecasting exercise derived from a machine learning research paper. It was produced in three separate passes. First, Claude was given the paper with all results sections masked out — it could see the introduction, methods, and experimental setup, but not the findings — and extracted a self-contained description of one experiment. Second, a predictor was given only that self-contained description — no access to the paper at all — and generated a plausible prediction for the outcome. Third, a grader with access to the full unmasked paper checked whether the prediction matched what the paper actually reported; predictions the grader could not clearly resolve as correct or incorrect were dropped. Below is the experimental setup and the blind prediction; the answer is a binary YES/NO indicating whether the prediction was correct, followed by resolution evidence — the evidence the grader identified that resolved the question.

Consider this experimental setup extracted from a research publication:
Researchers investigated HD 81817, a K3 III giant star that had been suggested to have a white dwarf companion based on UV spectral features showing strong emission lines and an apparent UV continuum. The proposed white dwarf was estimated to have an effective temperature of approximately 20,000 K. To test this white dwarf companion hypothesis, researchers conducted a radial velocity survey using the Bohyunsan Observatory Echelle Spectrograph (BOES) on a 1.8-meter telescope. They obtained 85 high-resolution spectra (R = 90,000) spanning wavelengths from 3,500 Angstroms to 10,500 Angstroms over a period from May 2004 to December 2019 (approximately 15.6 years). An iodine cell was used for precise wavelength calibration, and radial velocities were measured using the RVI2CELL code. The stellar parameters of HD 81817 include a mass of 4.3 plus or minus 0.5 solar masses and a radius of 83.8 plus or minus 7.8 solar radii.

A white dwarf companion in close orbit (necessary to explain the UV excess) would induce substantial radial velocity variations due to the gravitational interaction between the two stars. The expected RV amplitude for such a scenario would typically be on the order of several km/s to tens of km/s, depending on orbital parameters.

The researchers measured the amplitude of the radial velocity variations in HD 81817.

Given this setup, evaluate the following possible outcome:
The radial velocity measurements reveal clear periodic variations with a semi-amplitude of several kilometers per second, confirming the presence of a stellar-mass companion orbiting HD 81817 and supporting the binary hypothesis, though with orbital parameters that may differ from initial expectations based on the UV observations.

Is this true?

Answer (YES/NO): NO